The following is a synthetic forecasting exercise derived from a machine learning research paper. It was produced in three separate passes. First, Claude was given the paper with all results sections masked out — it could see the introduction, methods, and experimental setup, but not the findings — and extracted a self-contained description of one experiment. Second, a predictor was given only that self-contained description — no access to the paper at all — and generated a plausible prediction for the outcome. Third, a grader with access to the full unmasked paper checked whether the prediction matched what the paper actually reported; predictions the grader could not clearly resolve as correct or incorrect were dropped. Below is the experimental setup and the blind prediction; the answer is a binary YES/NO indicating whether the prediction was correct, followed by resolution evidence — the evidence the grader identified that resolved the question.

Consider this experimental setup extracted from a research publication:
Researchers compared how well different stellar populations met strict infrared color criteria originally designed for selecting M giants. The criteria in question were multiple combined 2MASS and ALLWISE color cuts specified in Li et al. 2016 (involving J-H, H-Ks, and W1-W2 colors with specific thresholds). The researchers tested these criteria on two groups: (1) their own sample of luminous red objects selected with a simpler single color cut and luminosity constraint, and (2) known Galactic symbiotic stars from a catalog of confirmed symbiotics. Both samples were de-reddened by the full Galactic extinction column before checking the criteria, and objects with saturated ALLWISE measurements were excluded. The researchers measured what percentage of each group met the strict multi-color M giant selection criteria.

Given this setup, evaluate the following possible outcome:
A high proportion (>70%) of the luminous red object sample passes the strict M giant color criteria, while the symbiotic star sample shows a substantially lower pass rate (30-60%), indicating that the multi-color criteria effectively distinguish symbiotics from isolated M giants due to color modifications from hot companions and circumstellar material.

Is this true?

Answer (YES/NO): YES